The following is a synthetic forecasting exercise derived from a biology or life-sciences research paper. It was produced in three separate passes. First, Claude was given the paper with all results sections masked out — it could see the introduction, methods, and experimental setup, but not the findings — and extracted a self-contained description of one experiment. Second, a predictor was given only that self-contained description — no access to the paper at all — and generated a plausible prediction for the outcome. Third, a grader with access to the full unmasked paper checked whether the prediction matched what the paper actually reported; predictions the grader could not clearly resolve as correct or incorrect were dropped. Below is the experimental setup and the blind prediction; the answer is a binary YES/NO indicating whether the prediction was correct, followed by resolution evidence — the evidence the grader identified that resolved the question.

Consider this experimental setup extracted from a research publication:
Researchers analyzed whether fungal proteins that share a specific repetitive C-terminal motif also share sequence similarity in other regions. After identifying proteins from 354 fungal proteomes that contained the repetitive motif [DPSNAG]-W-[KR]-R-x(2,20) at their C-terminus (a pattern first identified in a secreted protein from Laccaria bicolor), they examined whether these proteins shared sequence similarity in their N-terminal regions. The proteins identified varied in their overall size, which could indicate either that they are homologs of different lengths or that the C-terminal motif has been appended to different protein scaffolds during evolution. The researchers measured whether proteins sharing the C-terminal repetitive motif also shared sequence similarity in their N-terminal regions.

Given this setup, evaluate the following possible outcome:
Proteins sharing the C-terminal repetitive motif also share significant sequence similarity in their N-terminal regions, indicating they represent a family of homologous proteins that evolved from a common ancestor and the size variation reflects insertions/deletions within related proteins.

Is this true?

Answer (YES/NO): NO